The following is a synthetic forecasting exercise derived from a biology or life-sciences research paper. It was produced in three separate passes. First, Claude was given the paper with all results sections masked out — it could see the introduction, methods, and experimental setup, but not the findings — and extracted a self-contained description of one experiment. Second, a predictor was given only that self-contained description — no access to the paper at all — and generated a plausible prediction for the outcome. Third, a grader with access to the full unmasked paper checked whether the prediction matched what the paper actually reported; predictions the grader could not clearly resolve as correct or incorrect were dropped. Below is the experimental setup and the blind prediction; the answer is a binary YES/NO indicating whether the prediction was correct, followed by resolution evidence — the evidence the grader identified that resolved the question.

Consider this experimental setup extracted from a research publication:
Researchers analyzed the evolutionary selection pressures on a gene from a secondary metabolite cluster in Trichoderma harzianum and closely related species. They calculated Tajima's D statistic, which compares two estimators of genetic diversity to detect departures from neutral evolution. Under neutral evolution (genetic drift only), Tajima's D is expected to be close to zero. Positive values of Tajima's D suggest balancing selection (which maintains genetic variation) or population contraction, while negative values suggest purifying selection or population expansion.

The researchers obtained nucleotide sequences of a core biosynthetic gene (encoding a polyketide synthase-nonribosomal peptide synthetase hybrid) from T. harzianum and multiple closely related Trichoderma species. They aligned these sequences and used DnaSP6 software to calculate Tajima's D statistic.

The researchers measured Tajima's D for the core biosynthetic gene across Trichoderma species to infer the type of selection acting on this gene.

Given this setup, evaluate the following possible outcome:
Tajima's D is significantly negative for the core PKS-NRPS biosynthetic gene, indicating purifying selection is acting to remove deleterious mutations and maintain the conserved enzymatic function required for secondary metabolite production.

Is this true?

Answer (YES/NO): NO